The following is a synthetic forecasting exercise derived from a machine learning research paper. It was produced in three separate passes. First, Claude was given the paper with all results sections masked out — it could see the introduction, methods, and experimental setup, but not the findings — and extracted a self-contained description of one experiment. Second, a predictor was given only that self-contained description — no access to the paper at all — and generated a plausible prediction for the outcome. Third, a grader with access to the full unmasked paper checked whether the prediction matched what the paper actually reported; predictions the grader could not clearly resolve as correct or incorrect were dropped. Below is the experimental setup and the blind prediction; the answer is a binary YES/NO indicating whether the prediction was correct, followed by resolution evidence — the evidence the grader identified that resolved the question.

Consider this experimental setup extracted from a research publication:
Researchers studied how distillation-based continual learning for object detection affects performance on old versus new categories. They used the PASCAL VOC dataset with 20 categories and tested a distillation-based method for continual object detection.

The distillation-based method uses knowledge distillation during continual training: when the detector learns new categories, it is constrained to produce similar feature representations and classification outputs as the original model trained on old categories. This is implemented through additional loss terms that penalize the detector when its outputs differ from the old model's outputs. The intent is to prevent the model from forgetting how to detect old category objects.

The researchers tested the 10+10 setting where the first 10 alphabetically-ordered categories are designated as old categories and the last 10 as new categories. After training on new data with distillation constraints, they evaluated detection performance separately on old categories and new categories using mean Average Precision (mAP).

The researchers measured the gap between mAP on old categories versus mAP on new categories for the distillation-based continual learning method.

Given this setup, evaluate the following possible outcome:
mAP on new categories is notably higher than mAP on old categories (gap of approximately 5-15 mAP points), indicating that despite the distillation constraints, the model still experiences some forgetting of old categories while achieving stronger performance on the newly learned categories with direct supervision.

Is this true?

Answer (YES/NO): NO